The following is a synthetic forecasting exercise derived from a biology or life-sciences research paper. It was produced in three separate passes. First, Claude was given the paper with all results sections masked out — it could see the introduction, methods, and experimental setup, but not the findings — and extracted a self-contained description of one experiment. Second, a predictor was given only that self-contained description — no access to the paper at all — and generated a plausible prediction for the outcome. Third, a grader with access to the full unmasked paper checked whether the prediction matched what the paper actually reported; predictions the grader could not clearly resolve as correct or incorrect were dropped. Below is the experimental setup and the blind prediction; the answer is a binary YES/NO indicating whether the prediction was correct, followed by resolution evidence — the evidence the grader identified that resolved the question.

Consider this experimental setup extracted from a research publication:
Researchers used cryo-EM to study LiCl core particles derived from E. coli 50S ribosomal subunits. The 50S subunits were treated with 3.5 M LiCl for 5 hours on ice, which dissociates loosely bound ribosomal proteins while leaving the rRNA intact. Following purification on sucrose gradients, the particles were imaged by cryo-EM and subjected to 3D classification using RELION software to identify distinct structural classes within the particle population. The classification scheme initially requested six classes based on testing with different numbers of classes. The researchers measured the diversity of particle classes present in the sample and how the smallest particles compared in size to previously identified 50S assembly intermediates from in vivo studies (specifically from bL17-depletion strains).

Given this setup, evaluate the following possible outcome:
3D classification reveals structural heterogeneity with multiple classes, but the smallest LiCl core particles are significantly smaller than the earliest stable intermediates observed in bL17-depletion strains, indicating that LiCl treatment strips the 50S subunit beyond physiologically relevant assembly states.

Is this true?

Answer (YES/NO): NO